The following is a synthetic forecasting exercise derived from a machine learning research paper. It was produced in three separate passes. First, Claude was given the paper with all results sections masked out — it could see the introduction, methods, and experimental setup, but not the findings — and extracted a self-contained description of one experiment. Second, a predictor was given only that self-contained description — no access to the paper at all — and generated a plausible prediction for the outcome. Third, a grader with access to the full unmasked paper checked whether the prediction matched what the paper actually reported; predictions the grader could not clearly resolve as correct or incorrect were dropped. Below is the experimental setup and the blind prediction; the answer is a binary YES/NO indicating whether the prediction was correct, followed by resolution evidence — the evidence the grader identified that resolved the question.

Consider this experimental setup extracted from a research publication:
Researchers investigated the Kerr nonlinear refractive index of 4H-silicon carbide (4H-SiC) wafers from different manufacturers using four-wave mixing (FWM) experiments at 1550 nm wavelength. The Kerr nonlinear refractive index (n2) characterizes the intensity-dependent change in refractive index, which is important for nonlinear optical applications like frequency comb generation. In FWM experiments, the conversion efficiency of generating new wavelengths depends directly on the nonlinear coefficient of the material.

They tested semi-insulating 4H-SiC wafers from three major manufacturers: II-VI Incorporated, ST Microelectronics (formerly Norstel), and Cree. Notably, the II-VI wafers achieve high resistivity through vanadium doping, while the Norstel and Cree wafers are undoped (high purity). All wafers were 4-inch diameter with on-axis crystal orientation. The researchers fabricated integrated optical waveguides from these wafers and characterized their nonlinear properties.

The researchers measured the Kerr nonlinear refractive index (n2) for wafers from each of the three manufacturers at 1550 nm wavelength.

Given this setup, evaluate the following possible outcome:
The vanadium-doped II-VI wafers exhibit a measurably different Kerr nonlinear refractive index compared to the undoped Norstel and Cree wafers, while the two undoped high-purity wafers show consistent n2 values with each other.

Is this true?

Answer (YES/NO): NO